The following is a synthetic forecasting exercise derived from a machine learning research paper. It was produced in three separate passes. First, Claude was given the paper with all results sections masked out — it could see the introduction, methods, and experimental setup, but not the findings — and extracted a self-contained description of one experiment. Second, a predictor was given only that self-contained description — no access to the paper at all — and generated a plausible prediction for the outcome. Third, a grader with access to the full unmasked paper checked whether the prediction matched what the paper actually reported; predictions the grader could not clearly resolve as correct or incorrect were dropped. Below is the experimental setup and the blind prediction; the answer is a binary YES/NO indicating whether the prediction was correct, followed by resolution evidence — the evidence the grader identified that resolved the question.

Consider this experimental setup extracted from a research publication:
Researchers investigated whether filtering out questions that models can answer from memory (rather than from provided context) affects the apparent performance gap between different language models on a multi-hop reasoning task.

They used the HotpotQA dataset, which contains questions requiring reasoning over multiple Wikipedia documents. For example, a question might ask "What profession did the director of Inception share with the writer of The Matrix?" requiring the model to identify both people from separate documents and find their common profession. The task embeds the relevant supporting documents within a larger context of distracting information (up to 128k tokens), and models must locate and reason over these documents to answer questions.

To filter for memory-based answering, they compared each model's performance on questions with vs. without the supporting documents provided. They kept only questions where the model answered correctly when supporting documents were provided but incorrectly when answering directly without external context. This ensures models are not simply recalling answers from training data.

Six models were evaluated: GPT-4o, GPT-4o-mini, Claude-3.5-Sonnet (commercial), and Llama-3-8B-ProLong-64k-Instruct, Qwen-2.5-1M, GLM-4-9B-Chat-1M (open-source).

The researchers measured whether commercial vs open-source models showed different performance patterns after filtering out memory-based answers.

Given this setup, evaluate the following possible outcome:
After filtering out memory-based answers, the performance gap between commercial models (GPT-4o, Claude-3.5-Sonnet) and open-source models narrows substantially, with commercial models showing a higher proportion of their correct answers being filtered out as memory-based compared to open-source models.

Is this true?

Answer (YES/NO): NO